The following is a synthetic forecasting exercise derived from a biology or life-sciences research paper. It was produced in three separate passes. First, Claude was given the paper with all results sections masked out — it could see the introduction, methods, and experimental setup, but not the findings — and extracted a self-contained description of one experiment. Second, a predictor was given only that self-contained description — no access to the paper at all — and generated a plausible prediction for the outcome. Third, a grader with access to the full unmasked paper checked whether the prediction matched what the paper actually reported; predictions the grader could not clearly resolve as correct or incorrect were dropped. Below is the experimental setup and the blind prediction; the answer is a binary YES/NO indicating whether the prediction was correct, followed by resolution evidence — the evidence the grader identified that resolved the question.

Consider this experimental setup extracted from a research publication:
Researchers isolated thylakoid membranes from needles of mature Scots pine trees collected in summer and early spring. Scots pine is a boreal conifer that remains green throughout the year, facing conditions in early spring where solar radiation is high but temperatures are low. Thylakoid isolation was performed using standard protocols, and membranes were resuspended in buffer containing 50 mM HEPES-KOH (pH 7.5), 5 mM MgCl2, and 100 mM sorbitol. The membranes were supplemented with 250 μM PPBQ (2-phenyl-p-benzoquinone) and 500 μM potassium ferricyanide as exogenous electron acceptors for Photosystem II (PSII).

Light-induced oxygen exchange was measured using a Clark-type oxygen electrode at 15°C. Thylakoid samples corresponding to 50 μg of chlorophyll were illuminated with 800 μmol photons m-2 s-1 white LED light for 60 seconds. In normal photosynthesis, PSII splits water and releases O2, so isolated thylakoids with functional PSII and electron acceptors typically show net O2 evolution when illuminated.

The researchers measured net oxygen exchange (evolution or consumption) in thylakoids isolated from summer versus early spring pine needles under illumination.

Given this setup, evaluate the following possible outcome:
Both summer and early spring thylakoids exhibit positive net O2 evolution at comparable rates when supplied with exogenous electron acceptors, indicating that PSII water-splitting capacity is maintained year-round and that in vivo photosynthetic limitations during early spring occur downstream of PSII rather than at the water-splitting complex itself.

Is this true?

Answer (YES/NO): NO